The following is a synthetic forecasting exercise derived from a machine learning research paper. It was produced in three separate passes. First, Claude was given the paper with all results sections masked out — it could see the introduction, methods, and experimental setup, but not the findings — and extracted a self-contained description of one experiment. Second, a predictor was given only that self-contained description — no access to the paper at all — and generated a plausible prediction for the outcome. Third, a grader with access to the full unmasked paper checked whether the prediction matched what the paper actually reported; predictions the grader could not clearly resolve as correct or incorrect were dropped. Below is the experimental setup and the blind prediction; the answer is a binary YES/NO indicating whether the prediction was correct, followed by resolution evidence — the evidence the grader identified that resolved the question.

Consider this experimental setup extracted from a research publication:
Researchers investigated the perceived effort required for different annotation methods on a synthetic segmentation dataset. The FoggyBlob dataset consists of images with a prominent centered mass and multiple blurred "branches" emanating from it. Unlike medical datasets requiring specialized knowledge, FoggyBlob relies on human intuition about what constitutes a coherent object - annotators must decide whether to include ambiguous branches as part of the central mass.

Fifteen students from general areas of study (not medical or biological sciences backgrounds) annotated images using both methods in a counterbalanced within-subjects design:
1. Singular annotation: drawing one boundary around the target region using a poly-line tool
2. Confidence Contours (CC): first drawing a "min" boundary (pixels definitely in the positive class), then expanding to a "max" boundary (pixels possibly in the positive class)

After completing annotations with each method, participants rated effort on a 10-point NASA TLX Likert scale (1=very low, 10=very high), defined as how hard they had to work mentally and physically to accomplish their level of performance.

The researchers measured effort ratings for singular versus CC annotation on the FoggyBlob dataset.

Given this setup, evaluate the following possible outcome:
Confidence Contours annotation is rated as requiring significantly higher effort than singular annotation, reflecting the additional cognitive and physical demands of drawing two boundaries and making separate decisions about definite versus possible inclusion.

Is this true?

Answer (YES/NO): NO